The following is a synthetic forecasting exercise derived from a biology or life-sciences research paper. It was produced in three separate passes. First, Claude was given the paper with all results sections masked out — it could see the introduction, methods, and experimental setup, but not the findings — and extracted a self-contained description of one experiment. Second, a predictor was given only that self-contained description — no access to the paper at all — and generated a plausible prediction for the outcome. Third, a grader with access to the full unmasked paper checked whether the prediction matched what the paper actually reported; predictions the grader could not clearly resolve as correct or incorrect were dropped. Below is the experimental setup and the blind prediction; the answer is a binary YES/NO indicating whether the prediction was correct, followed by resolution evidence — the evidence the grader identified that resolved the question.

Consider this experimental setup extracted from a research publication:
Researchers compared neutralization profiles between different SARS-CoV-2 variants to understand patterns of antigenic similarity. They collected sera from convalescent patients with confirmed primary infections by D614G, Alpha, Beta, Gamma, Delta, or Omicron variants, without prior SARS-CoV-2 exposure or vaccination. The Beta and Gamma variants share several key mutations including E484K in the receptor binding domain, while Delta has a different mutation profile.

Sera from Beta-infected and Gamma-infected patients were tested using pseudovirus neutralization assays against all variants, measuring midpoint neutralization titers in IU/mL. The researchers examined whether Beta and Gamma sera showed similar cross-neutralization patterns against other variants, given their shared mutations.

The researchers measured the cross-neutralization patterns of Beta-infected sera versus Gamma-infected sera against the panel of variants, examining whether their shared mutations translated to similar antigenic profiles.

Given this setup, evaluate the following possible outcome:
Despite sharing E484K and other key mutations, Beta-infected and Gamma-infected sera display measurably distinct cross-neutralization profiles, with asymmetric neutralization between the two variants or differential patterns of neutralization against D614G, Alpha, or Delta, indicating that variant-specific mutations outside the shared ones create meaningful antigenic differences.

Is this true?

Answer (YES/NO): YES